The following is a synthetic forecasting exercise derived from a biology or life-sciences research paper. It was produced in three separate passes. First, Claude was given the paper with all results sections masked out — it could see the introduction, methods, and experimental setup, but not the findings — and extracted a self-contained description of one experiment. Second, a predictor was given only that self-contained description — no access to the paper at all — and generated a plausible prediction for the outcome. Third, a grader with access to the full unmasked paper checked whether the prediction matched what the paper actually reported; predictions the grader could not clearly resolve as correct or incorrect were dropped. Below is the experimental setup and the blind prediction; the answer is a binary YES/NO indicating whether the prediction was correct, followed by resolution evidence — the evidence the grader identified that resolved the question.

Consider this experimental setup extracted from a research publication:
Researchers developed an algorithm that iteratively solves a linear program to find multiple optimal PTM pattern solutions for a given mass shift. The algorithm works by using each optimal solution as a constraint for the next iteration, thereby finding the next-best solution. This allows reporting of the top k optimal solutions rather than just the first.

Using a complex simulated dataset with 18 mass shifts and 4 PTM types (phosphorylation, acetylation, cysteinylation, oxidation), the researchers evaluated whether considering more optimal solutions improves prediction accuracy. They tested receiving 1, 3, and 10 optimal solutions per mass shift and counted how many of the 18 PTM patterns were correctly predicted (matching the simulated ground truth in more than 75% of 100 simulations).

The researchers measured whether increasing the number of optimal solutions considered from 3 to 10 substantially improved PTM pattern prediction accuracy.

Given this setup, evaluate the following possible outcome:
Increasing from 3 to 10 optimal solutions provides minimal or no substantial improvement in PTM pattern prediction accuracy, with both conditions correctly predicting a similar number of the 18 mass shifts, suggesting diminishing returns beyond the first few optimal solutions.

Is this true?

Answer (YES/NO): YES